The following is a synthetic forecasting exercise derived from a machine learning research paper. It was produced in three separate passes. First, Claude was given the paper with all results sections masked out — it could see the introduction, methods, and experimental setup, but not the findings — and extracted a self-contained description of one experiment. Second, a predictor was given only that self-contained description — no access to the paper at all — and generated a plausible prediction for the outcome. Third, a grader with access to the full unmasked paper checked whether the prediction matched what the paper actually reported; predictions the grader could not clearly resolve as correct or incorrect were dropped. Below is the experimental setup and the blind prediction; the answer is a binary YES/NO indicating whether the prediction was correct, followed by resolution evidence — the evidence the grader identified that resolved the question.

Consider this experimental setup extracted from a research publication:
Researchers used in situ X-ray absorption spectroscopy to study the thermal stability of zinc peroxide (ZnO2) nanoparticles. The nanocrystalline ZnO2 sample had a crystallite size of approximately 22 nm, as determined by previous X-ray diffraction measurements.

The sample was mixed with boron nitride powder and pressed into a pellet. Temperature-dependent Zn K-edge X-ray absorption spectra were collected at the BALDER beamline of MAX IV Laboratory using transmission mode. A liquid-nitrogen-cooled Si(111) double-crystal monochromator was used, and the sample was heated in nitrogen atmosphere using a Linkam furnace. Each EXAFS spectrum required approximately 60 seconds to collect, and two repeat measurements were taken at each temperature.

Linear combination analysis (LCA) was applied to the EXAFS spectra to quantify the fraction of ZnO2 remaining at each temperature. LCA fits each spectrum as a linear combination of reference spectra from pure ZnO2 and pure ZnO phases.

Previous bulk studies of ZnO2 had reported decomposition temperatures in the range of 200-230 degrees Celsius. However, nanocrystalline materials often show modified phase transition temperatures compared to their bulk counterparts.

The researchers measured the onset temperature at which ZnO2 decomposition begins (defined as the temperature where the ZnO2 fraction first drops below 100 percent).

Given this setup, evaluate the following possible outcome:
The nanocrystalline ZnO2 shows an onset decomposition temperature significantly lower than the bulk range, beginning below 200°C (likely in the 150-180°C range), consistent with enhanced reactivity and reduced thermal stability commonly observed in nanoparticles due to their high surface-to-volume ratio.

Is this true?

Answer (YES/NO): NO